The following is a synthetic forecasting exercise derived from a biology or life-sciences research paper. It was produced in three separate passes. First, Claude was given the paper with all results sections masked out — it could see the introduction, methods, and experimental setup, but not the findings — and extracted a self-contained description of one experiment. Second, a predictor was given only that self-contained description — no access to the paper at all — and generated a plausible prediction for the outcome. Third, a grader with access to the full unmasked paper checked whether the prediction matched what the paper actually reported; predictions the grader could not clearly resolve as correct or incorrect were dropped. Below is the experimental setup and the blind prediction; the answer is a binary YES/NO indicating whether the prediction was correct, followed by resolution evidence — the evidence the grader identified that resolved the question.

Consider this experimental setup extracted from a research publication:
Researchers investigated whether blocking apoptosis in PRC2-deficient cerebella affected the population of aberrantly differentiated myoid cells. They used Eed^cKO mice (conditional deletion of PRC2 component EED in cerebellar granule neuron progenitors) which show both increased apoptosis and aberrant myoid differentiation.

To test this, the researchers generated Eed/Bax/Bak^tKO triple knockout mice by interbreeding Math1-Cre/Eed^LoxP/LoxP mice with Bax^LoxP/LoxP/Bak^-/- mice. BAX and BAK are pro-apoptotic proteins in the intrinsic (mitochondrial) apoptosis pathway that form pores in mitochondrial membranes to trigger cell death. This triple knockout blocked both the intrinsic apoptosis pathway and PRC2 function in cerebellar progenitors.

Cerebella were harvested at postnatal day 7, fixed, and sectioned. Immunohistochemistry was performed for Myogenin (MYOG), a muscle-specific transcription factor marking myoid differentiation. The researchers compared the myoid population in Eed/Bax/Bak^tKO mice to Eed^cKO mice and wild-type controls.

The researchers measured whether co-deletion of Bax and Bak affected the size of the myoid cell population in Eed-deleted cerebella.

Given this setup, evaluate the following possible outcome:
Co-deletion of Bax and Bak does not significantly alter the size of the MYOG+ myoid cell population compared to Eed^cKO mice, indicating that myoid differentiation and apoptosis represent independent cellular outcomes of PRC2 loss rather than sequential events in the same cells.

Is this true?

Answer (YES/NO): NO